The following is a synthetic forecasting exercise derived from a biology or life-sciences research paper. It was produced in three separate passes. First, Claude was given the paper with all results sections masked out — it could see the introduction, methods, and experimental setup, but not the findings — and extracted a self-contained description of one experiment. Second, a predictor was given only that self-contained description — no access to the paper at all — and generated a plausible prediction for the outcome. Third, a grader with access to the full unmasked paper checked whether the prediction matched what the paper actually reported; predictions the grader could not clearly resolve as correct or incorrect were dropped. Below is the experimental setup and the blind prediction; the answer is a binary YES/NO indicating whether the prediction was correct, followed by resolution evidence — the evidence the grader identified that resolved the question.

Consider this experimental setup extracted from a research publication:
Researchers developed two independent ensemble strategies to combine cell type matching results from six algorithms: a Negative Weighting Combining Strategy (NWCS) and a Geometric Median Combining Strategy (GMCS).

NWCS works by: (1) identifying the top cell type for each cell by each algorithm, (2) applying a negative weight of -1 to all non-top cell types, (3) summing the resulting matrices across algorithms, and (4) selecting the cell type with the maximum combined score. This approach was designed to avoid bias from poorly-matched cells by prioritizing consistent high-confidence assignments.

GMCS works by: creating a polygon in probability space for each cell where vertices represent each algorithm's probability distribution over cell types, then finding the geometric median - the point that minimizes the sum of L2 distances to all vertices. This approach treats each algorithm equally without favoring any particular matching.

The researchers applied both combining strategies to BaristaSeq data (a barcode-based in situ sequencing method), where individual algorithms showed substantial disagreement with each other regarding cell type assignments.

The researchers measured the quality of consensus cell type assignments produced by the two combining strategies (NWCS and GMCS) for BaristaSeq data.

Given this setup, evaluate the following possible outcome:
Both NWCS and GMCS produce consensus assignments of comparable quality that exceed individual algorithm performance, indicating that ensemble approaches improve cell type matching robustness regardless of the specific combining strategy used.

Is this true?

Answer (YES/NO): NO